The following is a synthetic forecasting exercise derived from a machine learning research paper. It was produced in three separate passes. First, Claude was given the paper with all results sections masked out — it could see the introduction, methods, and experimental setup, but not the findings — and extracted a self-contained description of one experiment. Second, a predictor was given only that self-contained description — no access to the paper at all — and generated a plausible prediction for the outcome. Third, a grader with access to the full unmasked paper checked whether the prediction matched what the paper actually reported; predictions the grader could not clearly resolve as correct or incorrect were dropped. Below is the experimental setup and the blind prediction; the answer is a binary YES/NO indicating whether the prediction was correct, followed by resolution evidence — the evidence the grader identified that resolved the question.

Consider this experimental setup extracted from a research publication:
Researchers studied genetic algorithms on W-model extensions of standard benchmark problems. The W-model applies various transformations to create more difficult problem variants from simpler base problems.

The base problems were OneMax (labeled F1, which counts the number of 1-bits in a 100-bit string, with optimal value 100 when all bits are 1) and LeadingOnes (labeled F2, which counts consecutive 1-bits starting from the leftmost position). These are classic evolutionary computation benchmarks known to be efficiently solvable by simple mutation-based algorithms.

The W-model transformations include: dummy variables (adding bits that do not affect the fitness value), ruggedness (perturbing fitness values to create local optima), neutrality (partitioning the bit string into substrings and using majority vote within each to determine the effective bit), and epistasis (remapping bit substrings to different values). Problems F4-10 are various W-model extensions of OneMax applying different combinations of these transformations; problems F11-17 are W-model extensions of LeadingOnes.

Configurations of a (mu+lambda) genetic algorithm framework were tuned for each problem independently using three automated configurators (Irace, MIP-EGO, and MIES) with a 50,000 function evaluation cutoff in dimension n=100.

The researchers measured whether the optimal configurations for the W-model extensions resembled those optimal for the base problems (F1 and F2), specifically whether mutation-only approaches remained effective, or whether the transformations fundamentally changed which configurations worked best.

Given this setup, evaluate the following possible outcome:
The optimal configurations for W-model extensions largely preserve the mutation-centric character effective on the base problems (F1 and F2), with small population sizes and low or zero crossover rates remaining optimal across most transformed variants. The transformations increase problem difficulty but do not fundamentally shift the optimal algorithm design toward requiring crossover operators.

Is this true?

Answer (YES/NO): NO